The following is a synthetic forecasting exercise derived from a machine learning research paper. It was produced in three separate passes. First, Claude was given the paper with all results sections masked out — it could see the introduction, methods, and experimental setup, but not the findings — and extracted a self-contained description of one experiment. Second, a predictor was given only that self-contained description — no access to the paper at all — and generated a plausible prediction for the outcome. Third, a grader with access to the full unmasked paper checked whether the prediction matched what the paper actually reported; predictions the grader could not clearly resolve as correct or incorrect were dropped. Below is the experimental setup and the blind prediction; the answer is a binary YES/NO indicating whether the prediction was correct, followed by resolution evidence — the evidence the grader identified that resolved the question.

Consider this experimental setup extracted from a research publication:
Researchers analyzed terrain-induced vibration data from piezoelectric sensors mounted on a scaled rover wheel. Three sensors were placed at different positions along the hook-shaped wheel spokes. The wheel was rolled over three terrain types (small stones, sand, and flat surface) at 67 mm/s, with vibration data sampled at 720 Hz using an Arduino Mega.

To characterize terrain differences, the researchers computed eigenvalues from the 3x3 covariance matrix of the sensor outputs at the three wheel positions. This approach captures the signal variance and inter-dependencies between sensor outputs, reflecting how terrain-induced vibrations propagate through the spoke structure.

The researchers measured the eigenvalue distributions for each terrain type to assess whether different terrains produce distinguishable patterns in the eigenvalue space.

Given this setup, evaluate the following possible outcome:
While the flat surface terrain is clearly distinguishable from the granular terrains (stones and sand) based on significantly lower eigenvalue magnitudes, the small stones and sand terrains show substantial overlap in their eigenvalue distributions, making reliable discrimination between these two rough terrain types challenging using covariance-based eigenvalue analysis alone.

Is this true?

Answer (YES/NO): NO